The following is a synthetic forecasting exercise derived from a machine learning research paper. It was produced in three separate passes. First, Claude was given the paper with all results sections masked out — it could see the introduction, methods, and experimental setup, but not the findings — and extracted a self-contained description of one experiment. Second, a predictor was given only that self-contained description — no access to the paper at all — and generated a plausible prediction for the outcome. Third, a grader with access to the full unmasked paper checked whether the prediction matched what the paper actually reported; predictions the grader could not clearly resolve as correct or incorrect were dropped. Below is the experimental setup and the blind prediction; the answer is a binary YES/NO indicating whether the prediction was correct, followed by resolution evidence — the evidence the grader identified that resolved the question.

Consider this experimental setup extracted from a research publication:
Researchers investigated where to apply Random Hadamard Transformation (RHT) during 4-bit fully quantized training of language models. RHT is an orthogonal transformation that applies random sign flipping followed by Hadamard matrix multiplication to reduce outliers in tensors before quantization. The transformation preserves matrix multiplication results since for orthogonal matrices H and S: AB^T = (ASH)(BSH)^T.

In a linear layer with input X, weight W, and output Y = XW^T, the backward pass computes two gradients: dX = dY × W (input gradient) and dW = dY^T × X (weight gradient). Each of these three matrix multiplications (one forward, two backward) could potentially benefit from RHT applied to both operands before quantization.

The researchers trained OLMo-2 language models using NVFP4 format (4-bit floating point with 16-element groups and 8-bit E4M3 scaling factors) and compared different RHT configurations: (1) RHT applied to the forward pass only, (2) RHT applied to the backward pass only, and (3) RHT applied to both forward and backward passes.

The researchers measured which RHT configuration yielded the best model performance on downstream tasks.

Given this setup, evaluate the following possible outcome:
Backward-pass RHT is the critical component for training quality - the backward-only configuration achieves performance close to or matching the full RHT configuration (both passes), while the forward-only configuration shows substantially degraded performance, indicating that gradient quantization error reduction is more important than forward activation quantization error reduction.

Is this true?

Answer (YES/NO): NO